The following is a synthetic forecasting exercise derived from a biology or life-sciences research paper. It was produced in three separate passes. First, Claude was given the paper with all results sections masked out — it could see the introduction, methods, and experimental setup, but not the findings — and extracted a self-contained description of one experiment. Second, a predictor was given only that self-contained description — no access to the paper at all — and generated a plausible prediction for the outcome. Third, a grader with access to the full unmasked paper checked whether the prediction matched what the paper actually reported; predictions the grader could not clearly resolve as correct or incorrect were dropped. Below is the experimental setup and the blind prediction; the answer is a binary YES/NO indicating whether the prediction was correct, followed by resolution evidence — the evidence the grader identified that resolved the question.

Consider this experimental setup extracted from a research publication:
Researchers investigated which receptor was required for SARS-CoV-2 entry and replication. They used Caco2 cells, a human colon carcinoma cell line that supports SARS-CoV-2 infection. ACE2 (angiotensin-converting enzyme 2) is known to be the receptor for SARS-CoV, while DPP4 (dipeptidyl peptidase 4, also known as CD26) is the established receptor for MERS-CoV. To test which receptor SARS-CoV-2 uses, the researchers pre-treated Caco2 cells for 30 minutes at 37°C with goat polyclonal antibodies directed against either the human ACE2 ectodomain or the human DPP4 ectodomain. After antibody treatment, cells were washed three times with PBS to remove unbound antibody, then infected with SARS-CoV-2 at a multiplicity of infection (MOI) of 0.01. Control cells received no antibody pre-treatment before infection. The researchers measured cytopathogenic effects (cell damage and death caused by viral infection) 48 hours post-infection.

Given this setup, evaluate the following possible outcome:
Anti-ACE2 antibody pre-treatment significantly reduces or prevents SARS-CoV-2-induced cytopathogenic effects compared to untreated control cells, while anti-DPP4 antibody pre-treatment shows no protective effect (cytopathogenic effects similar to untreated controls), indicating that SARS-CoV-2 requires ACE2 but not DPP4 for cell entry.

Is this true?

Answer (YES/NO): NO